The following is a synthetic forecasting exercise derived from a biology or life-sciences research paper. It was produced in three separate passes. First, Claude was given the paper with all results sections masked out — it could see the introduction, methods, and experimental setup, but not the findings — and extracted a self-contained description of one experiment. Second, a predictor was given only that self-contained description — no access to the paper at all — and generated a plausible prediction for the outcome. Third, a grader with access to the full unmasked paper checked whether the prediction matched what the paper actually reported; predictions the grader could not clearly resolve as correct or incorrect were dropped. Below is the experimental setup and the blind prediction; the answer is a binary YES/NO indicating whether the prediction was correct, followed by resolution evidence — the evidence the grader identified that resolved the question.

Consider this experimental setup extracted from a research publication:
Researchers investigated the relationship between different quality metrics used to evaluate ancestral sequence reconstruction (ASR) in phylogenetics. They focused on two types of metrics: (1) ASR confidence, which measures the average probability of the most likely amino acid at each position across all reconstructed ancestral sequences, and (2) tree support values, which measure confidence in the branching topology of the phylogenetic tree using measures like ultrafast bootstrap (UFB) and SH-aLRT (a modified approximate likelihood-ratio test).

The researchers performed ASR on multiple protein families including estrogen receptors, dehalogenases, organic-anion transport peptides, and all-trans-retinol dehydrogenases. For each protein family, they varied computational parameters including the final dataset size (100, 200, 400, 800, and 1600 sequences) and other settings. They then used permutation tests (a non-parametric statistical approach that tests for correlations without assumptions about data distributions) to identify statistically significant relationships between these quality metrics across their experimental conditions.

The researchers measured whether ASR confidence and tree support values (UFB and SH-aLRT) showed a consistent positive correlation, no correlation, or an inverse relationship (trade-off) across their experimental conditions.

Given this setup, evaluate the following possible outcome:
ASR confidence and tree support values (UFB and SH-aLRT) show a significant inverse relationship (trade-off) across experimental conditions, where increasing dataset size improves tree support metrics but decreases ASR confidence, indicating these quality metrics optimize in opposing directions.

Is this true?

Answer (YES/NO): NO